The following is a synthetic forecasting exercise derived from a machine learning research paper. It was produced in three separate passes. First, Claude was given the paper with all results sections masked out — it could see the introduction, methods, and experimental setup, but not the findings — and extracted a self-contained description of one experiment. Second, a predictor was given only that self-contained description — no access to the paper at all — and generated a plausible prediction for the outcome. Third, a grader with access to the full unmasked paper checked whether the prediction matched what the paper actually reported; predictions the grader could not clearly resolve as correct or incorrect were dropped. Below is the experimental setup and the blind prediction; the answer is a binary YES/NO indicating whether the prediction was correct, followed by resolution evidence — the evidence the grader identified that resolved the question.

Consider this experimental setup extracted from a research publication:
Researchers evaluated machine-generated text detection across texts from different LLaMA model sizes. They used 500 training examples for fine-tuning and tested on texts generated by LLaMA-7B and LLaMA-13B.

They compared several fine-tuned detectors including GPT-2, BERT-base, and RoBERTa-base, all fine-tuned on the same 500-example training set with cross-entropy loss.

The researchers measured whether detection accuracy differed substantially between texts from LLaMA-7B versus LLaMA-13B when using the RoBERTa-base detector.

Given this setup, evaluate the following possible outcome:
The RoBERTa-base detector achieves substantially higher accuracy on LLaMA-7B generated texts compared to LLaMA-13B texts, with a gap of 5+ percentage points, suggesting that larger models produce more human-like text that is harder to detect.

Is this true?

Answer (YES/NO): NO